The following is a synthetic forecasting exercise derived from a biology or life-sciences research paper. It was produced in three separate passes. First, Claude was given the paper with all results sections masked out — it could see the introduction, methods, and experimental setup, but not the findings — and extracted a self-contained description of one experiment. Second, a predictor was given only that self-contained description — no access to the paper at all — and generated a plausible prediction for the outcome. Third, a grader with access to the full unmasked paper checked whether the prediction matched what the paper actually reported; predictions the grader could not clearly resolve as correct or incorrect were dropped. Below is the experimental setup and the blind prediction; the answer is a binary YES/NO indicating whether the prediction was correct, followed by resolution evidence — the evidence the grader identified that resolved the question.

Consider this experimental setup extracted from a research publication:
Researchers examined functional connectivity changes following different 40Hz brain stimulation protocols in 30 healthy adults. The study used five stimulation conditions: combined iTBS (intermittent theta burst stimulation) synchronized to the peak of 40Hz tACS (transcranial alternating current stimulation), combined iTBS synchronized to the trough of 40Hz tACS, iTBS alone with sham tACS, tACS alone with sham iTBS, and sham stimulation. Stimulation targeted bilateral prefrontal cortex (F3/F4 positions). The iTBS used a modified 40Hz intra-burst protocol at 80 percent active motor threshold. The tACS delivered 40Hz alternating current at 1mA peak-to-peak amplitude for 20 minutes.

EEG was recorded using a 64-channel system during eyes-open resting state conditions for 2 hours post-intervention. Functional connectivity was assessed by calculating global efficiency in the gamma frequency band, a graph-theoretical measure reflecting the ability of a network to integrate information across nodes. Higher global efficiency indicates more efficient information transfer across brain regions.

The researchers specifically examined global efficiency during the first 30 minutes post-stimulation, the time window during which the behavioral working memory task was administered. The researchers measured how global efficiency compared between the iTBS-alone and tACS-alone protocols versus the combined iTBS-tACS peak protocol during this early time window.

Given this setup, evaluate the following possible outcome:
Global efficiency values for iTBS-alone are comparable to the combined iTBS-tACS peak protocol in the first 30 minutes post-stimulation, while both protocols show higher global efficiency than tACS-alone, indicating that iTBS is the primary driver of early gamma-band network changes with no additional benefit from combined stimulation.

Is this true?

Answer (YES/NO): NO